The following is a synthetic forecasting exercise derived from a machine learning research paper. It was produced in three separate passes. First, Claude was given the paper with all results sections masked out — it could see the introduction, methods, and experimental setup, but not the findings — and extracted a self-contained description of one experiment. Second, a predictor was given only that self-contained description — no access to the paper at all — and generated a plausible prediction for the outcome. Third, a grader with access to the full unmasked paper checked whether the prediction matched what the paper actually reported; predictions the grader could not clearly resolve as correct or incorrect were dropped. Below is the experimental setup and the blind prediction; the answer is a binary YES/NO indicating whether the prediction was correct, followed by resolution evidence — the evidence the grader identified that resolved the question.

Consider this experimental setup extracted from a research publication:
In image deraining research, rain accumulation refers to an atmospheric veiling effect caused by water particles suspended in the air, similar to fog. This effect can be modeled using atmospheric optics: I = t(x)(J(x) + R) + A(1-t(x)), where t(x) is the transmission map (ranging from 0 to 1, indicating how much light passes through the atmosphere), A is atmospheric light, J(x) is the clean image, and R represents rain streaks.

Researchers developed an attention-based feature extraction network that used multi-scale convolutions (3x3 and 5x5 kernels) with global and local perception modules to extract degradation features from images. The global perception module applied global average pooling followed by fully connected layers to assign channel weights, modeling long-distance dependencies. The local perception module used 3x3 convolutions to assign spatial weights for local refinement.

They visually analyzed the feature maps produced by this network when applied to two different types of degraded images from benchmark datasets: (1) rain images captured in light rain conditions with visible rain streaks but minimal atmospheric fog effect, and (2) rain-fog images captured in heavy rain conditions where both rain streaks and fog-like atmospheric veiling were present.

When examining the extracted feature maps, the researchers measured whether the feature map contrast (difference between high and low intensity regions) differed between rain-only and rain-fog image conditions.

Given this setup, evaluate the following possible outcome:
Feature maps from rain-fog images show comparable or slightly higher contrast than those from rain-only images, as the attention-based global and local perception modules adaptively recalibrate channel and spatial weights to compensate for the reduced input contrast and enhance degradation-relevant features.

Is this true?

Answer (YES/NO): NO